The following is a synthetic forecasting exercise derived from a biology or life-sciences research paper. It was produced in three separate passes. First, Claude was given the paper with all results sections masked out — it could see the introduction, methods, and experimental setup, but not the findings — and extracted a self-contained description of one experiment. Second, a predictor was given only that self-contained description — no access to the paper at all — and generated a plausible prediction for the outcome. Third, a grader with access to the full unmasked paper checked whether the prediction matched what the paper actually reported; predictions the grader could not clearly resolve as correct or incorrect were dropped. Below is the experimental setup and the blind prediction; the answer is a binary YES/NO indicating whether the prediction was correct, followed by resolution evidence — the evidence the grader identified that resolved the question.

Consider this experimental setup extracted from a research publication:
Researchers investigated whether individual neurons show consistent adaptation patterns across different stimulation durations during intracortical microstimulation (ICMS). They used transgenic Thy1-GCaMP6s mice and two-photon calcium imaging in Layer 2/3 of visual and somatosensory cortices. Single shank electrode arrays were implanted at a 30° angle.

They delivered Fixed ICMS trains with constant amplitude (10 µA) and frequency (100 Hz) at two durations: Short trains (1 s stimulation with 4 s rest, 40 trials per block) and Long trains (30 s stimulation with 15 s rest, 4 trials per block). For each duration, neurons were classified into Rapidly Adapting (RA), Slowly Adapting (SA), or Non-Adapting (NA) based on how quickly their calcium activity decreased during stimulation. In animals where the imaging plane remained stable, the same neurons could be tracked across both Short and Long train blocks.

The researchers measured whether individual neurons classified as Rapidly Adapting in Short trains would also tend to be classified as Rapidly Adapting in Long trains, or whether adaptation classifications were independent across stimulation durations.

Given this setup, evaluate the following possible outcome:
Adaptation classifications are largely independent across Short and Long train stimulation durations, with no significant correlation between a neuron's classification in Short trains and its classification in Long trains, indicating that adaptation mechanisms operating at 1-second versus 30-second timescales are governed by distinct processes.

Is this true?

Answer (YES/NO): NO